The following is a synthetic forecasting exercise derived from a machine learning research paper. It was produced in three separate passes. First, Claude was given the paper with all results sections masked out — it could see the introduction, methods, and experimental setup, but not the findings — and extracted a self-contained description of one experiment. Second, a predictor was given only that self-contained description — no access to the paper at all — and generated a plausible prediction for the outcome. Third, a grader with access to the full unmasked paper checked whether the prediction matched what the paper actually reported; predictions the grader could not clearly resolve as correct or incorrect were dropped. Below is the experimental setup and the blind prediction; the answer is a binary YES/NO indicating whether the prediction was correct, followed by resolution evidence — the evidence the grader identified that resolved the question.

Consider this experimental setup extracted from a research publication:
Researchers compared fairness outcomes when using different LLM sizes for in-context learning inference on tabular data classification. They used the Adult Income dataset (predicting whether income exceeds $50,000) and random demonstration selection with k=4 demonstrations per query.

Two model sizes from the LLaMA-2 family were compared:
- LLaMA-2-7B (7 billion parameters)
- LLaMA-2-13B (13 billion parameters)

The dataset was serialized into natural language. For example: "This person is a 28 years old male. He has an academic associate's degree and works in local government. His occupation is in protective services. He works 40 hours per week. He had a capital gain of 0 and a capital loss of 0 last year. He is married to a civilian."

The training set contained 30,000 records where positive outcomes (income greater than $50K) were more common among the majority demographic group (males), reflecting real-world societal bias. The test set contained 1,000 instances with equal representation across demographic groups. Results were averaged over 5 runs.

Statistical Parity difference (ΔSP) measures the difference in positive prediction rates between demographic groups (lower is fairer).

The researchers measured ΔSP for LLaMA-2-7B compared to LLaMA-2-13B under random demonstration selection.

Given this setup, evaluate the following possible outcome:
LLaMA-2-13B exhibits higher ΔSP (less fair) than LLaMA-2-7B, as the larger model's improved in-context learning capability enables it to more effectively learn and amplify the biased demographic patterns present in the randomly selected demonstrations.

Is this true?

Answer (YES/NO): YES